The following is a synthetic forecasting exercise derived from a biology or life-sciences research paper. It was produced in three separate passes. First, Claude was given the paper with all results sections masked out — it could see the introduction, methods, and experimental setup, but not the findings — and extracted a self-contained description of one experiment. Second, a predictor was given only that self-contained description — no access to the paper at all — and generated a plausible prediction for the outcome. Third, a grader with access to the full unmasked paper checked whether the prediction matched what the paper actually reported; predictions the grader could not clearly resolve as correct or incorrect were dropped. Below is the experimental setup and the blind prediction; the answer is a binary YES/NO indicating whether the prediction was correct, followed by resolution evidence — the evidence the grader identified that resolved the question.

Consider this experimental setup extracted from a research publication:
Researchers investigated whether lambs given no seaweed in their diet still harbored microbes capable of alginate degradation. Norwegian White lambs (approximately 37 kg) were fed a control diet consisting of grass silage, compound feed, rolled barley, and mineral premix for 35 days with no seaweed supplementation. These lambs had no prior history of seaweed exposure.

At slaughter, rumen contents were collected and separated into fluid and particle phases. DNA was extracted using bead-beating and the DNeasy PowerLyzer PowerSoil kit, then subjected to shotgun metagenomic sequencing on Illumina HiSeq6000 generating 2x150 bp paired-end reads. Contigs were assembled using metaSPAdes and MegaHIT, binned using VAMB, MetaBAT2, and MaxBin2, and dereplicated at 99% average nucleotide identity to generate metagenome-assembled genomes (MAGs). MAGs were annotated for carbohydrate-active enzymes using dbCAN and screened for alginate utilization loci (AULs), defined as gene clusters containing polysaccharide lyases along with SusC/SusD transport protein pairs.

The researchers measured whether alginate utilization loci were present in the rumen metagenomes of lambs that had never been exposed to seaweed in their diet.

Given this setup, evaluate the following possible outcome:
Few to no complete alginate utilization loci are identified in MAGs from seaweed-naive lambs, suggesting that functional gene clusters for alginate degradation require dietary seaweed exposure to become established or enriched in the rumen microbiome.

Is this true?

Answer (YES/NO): NO